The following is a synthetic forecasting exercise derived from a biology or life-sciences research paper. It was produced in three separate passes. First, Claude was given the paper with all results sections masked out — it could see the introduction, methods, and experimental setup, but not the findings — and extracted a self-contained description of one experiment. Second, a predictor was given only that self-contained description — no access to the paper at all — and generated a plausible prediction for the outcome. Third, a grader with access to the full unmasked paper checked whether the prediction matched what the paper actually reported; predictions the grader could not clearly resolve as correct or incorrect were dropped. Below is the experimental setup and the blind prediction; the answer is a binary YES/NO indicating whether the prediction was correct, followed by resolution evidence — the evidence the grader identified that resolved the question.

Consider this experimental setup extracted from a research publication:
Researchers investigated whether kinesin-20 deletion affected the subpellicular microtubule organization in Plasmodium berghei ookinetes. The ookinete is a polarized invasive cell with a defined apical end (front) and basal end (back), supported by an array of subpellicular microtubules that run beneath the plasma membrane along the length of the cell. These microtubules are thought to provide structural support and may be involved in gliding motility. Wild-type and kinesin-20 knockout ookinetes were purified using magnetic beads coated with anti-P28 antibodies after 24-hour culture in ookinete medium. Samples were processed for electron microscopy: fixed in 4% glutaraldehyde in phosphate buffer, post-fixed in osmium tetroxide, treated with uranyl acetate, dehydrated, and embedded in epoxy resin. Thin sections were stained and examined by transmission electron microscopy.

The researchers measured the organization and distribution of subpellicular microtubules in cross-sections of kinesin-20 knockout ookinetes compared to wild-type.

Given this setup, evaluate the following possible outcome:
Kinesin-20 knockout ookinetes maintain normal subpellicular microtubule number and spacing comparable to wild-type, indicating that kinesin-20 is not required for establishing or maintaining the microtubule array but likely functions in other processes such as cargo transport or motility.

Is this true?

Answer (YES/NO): NO